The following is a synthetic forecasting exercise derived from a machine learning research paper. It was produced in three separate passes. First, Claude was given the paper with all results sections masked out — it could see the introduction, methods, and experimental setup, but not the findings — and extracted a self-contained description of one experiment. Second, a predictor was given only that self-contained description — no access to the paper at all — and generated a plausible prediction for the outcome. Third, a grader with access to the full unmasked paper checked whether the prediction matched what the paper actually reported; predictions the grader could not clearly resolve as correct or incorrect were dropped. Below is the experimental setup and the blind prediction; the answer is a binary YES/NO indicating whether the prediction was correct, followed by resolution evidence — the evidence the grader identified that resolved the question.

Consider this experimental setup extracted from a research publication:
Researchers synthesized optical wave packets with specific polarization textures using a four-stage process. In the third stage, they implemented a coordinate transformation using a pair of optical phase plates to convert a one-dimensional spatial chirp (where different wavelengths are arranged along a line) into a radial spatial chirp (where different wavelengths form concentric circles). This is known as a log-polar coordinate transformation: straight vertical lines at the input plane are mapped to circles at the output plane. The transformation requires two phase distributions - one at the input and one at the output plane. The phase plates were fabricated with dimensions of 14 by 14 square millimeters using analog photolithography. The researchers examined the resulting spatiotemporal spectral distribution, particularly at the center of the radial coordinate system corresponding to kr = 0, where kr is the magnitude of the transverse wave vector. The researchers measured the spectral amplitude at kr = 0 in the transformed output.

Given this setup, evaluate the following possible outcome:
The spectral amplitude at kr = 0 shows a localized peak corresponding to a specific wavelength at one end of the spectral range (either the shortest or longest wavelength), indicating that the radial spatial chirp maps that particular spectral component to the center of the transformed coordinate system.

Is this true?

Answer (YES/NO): NO